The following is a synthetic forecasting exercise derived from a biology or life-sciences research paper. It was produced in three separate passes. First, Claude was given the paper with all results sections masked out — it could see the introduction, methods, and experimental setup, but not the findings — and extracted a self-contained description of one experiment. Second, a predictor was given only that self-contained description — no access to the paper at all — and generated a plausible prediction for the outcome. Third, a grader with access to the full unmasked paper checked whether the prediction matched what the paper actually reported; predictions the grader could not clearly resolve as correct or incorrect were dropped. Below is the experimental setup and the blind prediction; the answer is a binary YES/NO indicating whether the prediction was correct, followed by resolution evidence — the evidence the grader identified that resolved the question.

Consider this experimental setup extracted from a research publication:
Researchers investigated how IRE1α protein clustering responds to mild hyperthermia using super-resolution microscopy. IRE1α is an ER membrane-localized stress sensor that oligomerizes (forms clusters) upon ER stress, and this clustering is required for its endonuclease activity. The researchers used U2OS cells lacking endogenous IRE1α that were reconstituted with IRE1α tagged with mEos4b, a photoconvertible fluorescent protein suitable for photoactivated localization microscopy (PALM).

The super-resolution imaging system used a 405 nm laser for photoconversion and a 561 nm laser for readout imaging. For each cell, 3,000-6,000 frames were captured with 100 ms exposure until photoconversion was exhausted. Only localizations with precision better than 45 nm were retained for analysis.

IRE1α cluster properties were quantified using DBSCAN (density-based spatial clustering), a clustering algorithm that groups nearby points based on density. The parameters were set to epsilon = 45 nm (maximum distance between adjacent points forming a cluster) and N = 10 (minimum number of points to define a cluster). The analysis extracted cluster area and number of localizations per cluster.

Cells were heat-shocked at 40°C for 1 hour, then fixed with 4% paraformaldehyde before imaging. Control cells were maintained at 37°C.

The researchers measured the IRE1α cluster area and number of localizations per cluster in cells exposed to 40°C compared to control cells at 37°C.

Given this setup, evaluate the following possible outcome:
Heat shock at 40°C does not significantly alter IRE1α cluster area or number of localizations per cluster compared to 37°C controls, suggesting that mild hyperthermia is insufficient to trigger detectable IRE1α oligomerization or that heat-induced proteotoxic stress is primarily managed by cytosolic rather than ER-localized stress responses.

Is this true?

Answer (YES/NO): NO